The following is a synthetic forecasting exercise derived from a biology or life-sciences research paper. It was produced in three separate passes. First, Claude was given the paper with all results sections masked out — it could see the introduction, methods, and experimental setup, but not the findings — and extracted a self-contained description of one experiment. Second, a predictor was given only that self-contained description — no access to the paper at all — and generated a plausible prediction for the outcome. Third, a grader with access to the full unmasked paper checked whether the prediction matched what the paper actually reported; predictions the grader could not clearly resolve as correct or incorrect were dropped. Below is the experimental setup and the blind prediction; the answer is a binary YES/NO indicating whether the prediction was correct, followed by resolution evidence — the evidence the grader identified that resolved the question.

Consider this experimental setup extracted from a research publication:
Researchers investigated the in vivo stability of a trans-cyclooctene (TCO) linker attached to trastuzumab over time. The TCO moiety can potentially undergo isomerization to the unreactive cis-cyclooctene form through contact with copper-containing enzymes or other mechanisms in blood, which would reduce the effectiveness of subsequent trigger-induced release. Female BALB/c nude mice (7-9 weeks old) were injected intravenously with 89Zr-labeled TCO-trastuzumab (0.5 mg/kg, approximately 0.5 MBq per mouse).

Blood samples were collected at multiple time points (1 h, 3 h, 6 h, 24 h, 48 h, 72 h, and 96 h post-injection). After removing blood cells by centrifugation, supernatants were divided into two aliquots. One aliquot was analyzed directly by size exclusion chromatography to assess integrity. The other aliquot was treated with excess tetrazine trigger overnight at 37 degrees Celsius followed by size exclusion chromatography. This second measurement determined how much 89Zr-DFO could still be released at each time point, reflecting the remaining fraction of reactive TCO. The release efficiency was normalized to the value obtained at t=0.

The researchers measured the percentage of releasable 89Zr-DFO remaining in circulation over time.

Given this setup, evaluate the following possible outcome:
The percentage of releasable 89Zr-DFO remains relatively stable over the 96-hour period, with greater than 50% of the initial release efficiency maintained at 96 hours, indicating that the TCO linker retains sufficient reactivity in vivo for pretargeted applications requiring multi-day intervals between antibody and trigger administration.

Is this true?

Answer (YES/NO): YES